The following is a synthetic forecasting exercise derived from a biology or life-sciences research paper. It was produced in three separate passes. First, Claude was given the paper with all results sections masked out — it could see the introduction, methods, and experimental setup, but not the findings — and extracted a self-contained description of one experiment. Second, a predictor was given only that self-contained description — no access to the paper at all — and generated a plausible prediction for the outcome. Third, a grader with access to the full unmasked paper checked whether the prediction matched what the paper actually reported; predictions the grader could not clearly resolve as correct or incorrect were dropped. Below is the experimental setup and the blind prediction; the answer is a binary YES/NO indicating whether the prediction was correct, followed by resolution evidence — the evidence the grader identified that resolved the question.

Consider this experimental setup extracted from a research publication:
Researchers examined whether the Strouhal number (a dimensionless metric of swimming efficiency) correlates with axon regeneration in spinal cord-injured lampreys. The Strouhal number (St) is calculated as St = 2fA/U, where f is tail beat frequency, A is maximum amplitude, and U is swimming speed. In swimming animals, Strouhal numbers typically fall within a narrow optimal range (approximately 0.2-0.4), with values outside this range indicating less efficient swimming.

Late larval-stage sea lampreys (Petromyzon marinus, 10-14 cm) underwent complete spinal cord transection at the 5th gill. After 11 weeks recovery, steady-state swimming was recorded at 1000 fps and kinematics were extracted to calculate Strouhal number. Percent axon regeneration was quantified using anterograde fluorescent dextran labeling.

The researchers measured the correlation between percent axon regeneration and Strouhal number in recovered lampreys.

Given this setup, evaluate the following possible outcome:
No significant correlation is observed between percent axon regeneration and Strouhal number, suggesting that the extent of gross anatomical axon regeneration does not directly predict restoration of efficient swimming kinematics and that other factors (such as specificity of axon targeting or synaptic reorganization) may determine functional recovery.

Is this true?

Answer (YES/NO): YES